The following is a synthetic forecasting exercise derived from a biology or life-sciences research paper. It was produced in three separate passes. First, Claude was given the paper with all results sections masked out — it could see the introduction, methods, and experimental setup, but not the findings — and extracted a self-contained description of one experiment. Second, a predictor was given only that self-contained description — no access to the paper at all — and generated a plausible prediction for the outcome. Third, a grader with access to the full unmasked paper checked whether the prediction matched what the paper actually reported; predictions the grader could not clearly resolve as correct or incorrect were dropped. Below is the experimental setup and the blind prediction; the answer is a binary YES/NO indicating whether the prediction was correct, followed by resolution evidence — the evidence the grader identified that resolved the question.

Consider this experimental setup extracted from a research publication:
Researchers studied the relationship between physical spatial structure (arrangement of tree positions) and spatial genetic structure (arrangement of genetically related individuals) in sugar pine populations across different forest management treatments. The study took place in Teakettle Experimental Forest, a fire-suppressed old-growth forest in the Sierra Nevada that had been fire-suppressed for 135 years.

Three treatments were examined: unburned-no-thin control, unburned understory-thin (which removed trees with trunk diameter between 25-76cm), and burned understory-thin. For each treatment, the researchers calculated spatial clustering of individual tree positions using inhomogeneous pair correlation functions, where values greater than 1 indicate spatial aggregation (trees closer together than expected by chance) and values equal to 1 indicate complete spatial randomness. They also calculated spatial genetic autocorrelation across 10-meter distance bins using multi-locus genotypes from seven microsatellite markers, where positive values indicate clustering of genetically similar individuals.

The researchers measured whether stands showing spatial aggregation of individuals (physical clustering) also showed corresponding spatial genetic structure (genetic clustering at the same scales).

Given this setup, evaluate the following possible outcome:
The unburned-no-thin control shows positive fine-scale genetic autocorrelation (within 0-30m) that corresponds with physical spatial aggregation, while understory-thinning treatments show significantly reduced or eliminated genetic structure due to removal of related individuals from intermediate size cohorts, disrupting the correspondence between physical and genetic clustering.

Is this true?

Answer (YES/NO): NO